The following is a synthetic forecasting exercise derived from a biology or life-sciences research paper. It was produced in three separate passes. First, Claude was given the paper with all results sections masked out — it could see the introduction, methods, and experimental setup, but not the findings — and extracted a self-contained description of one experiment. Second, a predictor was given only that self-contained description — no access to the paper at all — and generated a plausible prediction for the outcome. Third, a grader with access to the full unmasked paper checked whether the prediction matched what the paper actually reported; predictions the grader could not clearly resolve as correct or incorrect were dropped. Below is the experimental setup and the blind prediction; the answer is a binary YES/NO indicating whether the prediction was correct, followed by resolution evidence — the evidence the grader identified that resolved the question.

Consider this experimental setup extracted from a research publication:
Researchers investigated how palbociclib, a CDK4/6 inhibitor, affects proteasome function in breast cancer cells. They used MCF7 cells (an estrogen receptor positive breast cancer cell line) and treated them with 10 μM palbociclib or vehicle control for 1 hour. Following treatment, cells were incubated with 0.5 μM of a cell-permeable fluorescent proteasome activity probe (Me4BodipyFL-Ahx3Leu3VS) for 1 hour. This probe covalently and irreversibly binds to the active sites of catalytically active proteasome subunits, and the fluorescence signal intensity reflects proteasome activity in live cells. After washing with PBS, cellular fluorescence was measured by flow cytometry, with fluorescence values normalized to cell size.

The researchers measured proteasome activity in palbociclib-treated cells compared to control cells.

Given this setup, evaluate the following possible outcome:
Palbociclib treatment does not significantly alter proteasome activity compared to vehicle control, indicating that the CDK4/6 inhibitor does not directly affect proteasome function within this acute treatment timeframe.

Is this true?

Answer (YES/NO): NO